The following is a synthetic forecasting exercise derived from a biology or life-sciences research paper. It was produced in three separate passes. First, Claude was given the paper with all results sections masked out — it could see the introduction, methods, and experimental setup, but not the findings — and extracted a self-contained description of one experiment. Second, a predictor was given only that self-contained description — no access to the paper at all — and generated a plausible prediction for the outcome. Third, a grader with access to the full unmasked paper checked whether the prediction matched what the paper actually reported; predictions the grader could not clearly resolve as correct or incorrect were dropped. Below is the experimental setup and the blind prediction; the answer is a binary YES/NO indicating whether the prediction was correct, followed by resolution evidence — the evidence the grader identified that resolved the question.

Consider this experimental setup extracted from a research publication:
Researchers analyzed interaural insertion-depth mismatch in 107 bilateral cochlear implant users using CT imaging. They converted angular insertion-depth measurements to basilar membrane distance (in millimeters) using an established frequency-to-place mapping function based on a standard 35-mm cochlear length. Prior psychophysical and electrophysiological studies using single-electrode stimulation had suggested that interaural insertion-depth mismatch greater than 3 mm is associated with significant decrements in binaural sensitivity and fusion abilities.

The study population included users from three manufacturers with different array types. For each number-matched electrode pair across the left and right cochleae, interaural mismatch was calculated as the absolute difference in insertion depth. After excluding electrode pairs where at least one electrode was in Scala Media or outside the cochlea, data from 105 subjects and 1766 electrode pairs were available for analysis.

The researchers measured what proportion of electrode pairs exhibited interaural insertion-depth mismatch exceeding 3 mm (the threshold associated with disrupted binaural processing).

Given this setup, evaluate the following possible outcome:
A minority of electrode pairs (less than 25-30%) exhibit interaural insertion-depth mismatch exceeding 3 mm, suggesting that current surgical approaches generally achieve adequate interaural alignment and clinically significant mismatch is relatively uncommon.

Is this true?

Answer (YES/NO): YES